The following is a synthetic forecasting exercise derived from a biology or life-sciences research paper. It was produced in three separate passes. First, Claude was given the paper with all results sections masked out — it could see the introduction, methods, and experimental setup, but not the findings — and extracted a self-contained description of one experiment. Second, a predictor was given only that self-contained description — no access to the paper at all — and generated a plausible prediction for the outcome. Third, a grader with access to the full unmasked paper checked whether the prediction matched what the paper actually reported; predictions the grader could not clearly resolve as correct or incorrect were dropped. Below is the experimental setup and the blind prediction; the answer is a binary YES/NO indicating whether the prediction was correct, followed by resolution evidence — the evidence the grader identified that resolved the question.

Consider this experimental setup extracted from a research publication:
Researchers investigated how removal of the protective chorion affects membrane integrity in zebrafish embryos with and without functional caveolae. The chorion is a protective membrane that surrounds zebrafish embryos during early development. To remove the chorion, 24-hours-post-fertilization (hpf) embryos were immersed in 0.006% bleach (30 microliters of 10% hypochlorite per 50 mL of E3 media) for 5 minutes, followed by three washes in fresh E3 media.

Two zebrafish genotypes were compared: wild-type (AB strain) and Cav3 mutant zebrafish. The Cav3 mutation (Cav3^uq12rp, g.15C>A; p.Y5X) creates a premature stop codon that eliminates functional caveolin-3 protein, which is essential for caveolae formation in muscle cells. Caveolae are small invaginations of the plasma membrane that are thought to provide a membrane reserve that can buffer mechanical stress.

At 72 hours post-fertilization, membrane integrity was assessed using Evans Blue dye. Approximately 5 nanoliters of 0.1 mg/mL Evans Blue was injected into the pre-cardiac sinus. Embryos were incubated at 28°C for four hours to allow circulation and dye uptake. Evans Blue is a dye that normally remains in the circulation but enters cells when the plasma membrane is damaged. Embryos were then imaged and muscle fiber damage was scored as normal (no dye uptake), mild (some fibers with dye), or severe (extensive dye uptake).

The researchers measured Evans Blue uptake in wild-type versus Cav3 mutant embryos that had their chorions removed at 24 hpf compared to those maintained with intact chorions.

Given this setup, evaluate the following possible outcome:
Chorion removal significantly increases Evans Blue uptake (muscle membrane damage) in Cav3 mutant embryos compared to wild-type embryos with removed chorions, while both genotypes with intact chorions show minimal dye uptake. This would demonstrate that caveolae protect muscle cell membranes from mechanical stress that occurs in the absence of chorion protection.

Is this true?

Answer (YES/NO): NO